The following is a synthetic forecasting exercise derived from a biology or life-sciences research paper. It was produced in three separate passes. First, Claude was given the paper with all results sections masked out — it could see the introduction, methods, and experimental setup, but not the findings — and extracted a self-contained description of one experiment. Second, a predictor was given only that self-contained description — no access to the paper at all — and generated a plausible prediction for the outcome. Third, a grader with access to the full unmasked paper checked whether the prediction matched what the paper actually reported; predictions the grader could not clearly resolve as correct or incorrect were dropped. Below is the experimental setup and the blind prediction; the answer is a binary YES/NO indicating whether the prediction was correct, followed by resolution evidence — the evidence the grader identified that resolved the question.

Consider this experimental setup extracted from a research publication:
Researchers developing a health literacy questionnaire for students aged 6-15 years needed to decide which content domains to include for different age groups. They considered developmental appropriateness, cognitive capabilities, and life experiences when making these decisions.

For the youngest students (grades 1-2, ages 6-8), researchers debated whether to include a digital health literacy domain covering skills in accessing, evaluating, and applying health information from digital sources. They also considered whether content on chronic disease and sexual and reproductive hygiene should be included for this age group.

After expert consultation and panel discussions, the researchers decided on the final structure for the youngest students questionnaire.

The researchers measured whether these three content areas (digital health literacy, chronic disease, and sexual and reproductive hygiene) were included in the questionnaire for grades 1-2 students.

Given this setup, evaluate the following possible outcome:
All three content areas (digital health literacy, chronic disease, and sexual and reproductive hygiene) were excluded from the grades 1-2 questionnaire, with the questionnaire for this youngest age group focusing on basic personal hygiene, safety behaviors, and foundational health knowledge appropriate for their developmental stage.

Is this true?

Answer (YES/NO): YES